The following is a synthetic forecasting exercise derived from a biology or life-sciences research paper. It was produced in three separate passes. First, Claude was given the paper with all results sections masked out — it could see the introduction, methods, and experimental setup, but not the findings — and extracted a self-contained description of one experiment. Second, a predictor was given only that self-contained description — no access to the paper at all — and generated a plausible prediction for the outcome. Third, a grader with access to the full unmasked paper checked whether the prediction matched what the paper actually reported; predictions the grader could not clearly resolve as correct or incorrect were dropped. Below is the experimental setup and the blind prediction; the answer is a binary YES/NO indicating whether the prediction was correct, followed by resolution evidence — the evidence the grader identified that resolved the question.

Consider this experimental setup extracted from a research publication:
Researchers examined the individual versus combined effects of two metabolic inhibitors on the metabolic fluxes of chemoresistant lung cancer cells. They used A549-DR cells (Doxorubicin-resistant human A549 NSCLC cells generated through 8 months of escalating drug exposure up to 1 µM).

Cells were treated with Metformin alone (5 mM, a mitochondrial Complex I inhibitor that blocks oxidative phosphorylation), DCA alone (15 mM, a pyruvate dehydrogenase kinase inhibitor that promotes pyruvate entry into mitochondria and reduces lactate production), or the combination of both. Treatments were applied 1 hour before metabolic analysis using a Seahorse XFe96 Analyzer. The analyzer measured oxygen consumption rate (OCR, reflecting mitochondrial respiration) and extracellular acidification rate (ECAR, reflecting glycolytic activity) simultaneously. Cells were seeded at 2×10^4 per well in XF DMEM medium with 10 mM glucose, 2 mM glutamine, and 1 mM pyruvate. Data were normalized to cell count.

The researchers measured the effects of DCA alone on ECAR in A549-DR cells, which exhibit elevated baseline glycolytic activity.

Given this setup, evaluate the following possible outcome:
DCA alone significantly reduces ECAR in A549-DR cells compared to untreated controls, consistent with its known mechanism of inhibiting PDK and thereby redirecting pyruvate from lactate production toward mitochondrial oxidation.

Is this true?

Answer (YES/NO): YES